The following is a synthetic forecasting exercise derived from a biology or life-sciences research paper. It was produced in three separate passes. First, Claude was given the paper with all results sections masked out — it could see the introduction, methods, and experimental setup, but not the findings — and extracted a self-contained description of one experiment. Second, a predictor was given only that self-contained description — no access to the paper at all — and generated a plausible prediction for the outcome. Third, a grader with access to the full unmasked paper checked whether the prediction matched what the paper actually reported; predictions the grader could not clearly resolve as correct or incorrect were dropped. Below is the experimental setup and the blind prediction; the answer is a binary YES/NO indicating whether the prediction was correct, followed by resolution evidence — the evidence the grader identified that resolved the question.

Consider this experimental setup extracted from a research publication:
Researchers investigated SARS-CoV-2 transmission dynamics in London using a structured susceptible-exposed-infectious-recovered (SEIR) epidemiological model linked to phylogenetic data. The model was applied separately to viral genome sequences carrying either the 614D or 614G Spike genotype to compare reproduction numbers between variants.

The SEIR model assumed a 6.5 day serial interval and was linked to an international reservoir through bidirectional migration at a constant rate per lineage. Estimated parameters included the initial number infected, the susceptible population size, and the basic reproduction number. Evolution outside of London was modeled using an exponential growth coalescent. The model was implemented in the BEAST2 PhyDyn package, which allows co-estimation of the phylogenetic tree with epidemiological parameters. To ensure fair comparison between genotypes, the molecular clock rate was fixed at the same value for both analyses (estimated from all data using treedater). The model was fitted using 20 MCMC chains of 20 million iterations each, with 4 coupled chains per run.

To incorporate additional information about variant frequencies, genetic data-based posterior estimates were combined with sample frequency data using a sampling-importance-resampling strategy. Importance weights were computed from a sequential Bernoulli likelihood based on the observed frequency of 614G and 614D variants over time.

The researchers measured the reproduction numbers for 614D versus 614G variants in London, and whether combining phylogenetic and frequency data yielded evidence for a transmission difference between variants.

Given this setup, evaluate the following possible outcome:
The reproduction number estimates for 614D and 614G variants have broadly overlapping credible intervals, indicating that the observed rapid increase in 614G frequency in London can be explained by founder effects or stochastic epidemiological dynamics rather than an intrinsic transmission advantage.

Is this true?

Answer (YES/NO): NO